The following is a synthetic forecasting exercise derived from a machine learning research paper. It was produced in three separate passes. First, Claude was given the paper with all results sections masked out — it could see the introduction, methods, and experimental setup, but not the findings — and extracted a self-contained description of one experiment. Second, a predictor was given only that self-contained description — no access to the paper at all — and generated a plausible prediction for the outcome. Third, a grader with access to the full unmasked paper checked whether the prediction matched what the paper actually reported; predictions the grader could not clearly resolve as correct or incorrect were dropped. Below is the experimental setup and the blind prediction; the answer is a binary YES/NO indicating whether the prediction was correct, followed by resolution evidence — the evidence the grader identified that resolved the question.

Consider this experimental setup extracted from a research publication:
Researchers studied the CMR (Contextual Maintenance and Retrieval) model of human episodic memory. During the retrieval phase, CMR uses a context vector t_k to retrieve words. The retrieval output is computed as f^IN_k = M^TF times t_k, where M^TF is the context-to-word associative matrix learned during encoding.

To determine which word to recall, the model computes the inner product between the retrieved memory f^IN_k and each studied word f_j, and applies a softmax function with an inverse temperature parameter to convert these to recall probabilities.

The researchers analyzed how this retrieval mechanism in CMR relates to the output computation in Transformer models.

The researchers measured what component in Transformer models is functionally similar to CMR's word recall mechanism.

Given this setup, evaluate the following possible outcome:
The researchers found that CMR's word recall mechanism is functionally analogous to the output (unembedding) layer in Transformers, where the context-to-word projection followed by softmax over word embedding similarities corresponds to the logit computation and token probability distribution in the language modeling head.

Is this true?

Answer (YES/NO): YES